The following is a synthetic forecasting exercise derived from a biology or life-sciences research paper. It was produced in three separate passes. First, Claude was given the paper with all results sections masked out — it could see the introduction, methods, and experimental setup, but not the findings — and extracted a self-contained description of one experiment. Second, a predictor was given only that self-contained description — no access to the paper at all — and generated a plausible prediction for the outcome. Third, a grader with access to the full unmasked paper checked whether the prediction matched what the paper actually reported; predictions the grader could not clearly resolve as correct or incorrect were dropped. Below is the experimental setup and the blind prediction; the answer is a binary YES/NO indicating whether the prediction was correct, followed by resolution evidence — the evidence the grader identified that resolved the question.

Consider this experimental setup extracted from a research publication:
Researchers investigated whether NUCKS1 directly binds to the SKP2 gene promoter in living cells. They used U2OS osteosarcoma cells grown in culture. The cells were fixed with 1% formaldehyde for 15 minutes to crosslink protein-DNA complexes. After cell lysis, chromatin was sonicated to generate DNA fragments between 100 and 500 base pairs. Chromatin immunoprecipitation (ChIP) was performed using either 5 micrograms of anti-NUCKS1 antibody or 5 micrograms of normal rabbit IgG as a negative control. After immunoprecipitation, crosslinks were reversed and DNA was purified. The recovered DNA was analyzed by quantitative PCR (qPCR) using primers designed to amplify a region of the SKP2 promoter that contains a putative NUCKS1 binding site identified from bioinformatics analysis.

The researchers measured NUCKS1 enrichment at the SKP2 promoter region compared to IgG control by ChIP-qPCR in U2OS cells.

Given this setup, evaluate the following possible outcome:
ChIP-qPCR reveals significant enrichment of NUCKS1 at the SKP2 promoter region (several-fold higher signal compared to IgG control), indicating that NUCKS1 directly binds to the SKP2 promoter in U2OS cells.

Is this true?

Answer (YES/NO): YES